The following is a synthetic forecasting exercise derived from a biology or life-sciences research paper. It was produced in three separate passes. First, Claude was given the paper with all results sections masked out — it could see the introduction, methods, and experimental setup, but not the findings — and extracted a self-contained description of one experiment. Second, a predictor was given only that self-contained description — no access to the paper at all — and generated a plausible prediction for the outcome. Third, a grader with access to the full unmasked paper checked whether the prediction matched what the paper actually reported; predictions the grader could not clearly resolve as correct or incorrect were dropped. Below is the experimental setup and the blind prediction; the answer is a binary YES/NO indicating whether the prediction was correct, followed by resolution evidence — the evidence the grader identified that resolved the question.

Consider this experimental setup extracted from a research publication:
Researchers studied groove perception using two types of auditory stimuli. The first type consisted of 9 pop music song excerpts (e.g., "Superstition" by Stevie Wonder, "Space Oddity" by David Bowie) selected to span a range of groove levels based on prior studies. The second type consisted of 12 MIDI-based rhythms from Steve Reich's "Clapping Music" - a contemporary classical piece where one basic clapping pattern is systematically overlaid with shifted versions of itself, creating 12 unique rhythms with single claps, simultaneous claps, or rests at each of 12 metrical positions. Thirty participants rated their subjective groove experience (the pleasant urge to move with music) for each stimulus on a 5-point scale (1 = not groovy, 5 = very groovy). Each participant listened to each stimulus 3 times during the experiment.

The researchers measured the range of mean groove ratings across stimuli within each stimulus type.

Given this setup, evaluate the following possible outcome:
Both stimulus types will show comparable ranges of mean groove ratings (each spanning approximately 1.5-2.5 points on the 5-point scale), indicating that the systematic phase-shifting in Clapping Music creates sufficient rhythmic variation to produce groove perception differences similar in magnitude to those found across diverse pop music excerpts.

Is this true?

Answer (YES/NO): NO